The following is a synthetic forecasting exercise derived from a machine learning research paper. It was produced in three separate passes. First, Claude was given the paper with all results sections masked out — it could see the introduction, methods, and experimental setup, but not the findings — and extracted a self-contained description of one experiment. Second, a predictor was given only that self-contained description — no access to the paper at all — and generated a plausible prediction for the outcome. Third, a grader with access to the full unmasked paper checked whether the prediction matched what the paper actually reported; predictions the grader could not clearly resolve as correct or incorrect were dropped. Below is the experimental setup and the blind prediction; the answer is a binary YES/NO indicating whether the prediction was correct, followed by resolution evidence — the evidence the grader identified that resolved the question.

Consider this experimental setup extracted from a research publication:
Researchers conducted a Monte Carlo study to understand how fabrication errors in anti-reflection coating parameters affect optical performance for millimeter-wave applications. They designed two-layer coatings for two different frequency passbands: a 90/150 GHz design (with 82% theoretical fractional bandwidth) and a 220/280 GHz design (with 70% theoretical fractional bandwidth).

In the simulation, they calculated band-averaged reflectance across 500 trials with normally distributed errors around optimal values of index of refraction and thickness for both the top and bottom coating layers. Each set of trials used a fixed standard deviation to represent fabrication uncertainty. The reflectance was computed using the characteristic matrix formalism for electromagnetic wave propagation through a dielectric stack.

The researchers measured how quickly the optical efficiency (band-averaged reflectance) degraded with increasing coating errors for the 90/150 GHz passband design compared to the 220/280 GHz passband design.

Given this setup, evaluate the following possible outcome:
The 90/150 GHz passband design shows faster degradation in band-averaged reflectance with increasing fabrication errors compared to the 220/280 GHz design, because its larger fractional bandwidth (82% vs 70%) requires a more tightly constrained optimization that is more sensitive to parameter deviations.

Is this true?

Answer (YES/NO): NO